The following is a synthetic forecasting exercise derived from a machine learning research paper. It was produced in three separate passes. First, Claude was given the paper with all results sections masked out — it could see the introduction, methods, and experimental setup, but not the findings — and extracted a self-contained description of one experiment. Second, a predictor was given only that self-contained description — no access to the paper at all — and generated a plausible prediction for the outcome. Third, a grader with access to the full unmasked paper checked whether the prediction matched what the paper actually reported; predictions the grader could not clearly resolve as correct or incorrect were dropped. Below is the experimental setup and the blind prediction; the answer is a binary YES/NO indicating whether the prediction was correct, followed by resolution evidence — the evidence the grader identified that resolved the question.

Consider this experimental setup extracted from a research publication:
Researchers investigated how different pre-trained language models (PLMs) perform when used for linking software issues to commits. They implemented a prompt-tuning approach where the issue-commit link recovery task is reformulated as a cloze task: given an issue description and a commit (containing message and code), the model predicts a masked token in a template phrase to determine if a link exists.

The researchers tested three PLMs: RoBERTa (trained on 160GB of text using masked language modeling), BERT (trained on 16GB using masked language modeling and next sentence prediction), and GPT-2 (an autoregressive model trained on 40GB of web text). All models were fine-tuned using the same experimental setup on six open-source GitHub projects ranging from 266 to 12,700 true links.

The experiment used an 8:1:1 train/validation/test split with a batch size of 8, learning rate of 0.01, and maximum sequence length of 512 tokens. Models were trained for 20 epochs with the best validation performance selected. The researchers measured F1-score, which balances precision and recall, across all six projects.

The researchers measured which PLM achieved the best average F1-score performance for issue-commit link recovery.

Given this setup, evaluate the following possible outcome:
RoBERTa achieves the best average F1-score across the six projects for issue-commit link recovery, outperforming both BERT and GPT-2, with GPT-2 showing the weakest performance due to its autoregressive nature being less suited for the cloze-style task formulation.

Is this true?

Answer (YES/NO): YES